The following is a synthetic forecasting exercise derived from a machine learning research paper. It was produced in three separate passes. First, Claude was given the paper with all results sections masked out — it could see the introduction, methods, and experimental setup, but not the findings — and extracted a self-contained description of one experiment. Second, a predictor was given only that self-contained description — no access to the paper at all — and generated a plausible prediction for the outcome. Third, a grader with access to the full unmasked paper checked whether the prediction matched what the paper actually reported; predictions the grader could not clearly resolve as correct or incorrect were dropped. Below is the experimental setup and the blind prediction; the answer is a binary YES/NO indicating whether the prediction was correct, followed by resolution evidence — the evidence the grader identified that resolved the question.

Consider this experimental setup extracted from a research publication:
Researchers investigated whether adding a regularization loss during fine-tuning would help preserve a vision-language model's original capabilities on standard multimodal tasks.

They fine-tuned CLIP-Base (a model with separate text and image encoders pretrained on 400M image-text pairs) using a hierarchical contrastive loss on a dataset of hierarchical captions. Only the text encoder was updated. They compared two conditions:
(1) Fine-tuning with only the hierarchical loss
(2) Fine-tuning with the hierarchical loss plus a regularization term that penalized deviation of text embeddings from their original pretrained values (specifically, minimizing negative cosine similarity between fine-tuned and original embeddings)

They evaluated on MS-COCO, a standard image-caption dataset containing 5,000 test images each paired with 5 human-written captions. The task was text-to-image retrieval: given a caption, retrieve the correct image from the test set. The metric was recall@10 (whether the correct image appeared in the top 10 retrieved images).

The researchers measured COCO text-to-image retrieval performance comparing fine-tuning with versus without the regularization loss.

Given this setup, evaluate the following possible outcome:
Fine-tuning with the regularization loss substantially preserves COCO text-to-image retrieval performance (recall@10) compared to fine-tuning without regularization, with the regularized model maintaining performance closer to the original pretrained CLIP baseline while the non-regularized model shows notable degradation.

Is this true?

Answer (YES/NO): YES